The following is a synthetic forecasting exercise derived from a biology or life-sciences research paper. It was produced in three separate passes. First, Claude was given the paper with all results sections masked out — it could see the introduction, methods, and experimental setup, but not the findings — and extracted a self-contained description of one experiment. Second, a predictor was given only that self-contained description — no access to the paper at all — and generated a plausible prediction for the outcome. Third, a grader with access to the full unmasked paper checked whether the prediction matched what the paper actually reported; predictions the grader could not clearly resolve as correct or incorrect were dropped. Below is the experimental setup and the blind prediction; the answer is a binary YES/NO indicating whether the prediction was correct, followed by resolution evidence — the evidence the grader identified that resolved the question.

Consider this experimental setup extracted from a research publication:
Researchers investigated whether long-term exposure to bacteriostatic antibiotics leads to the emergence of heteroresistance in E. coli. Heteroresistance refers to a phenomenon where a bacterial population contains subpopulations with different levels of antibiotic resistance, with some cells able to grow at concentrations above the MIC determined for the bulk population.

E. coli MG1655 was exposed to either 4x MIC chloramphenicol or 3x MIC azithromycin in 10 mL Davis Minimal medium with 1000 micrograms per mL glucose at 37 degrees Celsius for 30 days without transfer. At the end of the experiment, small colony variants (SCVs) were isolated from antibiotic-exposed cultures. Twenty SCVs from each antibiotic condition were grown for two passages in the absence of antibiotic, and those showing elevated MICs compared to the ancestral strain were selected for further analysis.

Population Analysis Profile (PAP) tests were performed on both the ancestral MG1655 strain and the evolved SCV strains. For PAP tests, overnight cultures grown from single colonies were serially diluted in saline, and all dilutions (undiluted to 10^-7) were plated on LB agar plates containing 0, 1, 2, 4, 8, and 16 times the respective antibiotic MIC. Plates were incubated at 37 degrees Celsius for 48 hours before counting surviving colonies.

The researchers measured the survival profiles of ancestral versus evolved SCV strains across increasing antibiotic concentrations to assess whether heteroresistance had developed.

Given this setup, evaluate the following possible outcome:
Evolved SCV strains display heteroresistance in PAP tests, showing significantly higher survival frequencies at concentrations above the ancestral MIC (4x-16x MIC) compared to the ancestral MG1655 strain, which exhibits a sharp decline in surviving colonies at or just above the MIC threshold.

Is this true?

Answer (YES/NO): YES